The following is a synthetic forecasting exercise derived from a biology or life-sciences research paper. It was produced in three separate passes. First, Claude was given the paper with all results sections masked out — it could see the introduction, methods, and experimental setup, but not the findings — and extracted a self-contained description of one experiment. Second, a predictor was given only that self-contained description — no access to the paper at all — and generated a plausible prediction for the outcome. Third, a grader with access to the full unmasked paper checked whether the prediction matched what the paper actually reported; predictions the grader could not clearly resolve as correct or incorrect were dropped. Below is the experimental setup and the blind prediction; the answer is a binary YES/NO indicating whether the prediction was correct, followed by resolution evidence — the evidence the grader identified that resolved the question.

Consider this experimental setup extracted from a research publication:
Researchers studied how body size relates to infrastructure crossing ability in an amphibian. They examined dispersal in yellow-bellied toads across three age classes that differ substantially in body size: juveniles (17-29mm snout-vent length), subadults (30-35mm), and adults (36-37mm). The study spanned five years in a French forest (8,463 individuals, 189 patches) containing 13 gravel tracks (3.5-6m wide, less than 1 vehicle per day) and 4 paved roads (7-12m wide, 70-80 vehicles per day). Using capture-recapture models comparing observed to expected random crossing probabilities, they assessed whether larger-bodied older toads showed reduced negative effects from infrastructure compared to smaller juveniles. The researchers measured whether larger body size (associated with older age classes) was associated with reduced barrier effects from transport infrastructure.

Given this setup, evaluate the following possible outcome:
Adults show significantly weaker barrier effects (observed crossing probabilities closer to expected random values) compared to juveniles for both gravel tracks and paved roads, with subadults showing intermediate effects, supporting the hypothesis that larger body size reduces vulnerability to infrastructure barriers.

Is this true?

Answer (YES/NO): NO